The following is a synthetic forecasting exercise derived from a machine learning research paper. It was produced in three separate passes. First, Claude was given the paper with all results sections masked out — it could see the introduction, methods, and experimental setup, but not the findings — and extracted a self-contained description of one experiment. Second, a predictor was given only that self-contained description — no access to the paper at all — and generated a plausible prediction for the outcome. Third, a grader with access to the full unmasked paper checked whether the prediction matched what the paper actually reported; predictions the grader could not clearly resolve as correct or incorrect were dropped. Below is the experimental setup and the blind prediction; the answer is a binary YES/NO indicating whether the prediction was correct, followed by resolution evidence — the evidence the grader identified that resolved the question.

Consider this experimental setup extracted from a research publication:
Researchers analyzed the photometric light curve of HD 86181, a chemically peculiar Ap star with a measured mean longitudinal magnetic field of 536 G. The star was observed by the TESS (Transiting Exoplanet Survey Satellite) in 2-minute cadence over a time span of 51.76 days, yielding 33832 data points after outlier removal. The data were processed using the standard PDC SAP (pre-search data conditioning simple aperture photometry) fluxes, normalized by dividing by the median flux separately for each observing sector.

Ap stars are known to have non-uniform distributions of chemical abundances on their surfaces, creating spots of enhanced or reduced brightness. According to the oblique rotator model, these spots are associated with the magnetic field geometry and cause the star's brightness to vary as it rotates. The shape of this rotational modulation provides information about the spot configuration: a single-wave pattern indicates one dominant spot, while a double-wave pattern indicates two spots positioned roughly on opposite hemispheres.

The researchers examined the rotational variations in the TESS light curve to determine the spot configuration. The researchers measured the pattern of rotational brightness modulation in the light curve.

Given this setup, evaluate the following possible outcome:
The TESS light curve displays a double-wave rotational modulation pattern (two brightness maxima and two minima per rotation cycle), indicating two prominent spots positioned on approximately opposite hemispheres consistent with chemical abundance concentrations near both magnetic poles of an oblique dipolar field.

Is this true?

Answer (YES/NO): YES